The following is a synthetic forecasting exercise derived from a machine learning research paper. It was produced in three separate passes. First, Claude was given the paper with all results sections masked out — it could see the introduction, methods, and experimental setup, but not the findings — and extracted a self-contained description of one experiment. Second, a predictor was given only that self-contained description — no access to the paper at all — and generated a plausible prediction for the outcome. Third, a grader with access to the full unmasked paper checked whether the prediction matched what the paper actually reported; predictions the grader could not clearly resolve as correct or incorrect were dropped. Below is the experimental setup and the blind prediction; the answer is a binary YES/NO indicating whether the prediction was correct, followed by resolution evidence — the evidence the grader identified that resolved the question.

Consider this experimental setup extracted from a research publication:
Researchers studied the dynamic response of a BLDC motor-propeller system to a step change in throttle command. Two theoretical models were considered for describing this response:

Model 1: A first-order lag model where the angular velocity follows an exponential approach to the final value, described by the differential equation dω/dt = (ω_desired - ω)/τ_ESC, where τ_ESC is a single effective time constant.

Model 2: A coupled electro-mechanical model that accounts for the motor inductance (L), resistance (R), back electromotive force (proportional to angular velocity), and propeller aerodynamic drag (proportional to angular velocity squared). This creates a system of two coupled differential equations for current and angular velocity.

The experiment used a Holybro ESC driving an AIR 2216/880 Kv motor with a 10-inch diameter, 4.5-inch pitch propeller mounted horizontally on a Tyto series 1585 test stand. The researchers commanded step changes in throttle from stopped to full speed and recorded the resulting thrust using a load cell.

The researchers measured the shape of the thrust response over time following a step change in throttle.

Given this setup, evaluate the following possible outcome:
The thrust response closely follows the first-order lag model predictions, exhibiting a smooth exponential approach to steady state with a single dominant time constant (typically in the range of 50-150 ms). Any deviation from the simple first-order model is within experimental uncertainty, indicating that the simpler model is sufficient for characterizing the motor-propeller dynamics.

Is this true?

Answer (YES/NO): NO